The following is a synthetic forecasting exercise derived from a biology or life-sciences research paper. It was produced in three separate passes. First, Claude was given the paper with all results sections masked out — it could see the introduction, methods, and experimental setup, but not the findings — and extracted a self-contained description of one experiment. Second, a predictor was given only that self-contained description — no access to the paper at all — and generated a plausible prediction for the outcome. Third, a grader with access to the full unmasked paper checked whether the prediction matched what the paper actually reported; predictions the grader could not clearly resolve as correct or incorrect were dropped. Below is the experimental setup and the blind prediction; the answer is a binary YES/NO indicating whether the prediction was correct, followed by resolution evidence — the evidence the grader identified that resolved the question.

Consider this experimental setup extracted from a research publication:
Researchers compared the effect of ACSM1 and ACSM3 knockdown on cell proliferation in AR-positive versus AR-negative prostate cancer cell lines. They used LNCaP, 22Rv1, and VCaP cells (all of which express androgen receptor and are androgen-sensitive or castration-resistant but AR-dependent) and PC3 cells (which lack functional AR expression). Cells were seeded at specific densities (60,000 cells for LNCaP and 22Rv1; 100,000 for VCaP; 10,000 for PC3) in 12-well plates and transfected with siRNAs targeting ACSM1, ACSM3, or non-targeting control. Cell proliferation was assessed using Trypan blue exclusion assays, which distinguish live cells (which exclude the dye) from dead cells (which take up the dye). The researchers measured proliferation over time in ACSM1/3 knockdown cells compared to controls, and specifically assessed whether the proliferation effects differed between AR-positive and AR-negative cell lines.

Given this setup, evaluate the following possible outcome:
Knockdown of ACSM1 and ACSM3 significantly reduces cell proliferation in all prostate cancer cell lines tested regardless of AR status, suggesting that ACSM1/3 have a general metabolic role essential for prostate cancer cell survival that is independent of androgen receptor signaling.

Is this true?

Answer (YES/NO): NO